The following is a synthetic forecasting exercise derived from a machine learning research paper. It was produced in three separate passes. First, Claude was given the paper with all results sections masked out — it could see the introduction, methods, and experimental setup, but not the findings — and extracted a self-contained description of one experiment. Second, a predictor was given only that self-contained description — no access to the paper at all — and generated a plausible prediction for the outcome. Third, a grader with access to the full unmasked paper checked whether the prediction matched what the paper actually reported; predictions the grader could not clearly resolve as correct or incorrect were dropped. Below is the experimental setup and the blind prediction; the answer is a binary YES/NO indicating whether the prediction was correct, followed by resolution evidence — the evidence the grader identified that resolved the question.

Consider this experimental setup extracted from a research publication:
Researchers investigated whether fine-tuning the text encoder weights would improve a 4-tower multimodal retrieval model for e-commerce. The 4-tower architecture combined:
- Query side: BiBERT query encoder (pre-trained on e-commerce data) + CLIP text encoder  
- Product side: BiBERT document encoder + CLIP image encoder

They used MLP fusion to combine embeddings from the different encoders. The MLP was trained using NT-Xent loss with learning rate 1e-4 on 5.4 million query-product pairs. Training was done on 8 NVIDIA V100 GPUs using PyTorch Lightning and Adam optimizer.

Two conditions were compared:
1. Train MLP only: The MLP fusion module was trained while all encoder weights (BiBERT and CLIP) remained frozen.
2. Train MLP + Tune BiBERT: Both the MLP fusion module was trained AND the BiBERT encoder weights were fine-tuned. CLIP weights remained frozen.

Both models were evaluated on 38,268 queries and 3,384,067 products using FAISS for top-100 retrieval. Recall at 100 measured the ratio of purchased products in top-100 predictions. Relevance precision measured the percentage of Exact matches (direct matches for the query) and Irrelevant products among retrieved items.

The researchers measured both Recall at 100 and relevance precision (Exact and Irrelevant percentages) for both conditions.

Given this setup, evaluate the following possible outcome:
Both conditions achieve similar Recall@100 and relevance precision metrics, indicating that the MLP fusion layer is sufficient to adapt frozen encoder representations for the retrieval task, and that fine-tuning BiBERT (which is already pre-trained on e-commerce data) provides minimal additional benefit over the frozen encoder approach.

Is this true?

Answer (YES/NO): NO